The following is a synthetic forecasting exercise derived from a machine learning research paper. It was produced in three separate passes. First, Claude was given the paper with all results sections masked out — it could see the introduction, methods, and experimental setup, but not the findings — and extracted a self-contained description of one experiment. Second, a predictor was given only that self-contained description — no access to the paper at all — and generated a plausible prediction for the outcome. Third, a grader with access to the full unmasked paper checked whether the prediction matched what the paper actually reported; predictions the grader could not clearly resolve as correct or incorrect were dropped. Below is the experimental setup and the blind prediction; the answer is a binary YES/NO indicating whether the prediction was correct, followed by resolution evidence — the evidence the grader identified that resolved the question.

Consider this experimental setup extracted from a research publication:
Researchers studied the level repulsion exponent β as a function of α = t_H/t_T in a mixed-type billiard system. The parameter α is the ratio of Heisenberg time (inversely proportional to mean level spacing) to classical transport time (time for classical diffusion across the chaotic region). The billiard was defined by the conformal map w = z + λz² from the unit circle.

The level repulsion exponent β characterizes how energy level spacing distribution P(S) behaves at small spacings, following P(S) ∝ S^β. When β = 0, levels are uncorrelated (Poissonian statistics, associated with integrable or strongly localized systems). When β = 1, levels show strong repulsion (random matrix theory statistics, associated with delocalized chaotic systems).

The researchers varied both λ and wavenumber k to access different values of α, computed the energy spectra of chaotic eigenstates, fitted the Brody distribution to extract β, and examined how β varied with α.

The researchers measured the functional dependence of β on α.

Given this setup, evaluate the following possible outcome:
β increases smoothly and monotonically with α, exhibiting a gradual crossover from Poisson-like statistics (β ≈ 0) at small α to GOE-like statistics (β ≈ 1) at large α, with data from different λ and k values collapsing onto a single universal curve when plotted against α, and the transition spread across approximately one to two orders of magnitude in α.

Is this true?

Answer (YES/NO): YES